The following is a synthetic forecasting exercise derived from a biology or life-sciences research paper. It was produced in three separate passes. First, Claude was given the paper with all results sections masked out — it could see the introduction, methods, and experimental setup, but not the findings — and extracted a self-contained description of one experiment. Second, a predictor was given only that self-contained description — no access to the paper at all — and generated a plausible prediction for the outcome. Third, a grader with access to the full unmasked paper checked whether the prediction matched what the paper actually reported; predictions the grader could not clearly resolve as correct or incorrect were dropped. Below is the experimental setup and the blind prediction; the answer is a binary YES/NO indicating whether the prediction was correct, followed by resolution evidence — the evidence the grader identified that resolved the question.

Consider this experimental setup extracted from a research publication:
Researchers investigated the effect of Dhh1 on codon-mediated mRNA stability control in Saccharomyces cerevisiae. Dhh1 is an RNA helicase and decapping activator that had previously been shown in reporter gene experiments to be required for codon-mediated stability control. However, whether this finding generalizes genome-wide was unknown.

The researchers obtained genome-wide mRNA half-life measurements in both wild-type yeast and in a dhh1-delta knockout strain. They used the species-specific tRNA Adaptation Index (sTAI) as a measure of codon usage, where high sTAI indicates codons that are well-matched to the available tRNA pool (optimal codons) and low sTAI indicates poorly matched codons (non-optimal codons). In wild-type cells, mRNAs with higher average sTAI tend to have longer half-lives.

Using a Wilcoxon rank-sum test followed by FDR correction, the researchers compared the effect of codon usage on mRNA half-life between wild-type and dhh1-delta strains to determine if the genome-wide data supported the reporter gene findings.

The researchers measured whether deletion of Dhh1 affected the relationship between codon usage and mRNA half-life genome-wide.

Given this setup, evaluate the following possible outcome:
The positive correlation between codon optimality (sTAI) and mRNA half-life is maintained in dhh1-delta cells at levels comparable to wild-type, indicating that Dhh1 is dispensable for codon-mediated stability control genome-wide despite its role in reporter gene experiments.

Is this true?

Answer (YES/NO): NO